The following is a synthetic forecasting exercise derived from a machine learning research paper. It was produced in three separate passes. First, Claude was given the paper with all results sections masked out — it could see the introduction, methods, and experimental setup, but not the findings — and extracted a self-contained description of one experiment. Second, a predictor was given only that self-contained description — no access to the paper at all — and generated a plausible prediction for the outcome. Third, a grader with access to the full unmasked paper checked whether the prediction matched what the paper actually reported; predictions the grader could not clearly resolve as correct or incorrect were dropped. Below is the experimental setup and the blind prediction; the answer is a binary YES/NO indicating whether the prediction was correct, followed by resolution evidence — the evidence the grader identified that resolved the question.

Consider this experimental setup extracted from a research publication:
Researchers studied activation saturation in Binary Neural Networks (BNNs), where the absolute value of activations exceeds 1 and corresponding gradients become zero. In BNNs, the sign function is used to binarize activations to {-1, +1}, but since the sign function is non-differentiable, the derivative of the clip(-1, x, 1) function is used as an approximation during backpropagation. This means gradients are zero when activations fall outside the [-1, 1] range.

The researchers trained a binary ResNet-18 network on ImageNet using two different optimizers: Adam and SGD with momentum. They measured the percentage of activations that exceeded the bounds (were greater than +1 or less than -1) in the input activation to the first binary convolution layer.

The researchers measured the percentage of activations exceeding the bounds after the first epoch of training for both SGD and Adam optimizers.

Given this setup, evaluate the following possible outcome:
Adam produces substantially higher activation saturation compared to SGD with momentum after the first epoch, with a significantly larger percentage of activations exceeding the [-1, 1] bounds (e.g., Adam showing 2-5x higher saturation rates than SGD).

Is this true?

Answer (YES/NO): NO